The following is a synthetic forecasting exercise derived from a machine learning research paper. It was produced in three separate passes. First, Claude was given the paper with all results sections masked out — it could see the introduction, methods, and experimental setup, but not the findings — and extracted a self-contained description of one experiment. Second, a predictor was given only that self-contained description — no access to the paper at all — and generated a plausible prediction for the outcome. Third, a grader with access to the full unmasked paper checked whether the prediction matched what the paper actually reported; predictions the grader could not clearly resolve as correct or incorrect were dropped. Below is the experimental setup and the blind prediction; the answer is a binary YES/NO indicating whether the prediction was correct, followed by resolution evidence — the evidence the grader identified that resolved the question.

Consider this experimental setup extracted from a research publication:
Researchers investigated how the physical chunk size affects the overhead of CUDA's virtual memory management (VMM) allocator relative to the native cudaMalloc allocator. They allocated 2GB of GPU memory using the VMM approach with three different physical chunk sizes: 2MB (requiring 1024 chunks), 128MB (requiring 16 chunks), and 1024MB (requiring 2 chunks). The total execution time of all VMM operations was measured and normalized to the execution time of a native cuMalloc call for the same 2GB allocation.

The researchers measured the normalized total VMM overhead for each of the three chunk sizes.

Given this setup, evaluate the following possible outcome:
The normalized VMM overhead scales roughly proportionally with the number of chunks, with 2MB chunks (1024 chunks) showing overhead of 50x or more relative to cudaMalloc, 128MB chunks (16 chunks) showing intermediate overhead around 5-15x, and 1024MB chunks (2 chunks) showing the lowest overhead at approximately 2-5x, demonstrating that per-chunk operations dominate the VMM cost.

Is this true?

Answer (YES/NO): NO